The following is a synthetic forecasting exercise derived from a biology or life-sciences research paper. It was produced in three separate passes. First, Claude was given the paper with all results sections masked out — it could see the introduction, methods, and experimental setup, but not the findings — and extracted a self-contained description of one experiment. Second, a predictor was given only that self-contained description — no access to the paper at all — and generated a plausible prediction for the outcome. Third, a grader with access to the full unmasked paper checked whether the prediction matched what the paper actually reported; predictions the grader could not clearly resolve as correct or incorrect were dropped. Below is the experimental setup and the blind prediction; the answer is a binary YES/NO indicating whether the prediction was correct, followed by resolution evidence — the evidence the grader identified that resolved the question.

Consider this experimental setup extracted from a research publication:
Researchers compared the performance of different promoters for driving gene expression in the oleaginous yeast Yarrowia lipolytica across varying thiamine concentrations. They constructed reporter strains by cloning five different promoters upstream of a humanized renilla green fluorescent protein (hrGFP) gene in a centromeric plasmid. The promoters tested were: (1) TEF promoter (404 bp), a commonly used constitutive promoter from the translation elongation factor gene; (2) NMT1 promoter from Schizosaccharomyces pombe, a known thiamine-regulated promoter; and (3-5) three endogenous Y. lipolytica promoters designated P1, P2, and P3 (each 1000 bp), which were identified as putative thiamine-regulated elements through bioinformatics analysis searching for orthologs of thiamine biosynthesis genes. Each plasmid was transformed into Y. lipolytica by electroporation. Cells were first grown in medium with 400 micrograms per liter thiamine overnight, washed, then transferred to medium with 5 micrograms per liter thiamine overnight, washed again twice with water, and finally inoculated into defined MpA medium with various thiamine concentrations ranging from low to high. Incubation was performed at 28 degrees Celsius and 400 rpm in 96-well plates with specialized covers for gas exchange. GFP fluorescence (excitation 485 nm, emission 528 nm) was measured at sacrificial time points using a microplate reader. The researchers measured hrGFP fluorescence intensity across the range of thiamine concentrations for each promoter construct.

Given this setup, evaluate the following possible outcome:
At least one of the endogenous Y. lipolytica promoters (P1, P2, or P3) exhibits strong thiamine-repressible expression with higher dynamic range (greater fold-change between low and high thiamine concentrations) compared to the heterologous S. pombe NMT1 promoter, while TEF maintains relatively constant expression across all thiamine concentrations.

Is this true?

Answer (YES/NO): NO